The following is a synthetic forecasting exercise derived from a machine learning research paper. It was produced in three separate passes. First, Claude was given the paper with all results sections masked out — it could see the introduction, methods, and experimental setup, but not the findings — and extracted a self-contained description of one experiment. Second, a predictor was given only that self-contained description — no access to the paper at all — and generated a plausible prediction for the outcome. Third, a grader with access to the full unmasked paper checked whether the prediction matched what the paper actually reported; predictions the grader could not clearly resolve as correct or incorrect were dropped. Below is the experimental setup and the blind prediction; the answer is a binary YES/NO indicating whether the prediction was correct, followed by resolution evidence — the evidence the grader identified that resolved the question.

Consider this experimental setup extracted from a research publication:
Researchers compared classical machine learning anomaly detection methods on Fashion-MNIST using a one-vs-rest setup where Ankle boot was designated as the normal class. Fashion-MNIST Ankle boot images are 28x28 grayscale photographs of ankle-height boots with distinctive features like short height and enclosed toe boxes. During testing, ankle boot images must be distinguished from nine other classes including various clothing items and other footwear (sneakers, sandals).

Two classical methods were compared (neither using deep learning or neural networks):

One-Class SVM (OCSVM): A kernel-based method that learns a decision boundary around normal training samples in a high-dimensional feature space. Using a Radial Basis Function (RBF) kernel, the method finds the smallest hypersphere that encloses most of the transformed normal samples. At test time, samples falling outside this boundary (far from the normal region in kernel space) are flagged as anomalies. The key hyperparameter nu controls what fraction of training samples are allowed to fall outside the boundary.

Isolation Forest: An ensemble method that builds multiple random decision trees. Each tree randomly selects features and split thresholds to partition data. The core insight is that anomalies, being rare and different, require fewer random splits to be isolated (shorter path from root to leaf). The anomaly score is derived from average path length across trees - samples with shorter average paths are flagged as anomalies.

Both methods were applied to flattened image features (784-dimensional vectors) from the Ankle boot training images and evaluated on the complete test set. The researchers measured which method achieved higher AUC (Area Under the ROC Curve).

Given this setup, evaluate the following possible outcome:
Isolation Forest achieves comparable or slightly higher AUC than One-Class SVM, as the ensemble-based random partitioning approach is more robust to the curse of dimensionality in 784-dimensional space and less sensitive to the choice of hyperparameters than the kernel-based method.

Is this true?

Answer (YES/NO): NO